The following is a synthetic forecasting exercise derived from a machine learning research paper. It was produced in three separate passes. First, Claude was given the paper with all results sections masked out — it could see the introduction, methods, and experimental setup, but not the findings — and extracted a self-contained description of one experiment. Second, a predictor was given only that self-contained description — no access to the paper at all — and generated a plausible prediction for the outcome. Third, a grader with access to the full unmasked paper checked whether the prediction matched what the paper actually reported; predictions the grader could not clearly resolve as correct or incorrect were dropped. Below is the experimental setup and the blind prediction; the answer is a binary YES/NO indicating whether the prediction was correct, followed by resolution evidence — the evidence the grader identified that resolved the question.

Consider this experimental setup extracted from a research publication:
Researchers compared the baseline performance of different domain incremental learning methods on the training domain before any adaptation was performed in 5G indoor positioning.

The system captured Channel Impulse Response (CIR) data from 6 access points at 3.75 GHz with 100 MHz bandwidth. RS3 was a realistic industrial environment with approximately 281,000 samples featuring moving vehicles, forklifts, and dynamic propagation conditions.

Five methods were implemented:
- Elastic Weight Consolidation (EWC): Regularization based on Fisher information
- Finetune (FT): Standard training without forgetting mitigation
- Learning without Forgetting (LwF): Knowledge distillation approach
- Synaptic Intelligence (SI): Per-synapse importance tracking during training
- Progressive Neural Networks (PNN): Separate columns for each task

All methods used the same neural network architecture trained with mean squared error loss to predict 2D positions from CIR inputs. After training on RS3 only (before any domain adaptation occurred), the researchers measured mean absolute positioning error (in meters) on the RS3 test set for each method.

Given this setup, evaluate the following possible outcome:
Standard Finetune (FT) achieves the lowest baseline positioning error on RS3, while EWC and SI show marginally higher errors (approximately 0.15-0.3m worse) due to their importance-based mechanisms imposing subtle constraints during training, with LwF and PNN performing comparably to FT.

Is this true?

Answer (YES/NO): NO